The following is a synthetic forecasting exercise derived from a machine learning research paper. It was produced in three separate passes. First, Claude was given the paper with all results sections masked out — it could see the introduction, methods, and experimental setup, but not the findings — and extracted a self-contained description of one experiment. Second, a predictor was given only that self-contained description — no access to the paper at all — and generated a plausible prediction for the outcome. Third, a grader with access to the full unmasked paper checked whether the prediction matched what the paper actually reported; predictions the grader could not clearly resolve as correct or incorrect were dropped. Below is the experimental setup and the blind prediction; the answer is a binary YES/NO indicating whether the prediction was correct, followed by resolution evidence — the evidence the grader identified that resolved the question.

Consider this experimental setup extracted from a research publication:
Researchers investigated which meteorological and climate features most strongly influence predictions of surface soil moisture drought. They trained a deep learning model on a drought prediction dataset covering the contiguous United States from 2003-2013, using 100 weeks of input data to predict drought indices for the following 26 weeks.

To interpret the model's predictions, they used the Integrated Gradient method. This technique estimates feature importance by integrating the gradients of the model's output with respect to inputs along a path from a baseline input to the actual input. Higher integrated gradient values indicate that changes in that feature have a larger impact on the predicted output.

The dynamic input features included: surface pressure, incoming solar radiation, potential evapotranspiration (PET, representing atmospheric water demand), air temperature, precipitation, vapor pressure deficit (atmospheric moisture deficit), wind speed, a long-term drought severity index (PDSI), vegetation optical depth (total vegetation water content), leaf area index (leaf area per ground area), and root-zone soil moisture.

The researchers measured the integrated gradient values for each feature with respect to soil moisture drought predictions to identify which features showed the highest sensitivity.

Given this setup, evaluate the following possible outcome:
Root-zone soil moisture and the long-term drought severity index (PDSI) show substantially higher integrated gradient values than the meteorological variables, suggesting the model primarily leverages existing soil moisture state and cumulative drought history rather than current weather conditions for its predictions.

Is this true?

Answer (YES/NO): NO